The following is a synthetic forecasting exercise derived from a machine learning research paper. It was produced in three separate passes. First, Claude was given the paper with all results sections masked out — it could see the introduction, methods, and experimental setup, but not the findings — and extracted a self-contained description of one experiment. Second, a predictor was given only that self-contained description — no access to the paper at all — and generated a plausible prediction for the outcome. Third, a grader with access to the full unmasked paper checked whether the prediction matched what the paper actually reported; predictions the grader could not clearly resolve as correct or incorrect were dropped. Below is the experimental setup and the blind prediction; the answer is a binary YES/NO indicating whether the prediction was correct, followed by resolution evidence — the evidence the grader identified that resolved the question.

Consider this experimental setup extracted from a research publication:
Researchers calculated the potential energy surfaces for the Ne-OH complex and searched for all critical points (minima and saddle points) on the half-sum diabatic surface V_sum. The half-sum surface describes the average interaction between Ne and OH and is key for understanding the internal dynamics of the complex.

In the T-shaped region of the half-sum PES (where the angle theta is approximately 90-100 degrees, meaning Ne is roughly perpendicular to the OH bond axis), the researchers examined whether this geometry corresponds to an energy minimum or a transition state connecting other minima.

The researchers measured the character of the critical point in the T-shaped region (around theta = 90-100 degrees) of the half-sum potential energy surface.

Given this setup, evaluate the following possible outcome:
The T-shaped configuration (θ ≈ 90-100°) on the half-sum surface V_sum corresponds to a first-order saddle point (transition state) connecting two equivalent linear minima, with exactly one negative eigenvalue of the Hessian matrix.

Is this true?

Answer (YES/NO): NO